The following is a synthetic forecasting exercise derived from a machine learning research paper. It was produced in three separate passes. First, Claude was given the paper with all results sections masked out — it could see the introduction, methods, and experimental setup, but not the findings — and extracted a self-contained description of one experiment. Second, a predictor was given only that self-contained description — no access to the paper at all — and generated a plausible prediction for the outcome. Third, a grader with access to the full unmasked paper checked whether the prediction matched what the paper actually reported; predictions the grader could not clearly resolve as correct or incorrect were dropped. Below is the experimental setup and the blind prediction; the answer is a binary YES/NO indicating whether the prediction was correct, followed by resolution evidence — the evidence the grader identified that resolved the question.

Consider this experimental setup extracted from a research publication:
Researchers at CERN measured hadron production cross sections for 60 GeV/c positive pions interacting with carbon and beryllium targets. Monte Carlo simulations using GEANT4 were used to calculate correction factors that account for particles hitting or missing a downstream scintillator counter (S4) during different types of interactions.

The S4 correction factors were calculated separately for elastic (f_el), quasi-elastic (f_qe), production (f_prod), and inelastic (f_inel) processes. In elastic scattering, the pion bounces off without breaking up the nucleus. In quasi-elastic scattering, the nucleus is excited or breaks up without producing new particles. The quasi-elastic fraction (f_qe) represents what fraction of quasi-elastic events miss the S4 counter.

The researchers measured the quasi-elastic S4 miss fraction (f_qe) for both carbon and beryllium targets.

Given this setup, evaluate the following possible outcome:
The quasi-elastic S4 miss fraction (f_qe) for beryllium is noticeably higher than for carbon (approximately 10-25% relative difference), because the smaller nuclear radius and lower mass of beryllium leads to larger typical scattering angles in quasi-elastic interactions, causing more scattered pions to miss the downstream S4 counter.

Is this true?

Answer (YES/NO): NO